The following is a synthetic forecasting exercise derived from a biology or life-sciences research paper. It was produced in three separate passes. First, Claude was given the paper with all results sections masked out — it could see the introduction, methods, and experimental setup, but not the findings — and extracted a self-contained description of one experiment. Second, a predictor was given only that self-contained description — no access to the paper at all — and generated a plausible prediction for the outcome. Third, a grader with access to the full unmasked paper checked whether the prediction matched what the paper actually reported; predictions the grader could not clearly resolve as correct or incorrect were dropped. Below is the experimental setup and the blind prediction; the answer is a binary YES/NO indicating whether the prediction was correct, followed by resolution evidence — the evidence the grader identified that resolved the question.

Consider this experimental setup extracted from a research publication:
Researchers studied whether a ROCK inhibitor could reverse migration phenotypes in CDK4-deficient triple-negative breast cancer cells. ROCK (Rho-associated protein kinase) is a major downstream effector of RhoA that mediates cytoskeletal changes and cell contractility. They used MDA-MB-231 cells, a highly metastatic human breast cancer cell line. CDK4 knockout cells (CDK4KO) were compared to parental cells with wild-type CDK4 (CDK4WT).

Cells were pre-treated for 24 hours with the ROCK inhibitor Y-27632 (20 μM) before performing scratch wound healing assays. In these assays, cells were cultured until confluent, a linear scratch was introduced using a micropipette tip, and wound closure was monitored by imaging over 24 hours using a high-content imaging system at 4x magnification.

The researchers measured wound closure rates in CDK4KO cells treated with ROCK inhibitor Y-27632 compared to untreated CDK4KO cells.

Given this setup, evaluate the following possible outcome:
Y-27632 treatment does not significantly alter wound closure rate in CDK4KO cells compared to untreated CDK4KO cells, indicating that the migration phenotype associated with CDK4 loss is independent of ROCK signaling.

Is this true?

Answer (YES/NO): NO